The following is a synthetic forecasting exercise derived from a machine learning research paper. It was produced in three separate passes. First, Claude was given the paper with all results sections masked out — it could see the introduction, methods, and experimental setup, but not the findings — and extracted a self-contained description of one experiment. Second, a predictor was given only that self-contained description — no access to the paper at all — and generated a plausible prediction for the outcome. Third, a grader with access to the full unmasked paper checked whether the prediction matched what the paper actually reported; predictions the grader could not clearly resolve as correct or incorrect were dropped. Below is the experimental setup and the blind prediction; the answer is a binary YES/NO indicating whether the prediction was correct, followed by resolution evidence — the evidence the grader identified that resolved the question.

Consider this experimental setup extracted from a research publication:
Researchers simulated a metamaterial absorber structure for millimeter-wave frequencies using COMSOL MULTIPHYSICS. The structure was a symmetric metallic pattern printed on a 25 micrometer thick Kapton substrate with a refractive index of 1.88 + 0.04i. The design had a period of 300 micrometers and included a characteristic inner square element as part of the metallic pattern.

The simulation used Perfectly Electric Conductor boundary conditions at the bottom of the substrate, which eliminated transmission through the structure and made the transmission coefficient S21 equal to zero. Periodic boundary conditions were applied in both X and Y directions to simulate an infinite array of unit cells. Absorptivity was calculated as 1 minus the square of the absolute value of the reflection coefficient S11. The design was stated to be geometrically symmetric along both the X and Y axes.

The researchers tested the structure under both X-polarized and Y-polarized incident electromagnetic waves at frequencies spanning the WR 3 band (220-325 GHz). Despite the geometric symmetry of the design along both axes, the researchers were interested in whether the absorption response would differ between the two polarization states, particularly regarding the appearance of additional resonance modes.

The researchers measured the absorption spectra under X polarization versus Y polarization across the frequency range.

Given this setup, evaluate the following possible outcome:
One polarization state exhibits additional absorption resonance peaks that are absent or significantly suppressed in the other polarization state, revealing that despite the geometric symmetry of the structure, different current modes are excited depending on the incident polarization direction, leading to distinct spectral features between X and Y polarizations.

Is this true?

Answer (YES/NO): YES